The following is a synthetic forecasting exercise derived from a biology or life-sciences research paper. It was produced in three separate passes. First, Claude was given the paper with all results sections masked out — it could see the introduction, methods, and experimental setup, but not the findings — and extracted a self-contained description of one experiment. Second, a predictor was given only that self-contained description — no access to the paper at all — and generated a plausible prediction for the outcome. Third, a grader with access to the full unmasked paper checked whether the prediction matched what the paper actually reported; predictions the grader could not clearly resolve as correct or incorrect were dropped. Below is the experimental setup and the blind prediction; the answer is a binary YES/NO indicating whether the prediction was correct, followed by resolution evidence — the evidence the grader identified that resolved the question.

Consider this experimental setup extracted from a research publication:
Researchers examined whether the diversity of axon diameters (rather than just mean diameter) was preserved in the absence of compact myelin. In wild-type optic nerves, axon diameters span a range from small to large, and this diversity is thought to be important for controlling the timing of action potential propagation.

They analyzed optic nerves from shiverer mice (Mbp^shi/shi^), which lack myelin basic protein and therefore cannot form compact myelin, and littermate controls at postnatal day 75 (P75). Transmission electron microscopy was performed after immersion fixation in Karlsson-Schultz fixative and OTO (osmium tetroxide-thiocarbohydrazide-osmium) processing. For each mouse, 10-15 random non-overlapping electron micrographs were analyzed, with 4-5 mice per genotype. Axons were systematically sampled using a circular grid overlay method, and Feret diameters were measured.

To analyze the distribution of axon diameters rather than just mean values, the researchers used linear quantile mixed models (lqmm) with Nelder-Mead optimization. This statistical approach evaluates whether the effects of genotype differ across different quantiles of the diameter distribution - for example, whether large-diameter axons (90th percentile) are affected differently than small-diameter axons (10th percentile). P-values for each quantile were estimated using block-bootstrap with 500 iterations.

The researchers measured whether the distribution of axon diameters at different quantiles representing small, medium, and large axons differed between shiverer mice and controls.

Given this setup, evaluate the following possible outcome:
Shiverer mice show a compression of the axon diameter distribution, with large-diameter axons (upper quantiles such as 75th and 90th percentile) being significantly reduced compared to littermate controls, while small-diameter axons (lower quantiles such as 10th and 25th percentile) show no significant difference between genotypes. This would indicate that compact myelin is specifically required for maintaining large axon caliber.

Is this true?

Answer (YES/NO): NO